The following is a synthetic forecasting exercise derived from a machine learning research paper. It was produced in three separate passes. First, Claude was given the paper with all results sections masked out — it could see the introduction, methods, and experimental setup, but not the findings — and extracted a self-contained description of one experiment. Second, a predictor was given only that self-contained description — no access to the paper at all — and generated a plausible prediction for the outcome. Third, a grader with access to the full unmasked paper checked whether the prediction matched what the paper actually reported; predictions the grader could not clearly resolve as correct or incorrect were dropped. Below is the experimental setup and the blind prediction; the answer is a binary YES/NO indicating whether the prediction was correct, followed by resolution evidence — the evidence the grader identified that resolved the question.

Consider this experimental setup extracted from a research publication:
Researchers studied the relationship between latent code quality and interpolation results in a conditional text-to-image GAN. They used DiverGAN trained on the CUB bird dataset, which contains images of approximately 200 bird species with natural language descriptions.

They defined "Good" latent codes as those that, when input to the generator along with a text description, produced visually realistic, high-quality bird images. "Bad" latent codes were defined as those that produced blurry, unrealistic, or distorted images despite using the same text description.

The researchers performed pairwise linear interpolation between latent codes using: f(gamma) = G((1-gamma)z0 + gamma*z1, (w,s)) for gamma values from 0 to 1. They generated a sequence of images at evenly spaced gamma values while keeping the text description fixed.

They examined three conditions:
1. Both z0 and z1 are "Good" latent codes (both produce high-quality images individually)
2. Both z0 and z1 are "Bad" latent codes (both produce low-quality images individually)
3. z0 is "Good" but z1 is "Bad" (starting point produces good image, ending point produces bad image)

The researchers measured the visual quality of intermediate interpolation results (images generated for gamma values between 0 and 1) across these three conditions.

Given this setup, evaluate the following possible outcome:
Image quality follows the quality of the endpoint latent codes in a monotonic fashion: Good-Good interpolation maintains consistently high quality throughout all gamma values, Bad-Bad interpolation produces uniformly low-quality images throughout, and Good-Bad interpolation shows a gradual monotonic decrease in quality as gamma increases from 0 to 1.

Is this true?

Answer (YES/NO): NO